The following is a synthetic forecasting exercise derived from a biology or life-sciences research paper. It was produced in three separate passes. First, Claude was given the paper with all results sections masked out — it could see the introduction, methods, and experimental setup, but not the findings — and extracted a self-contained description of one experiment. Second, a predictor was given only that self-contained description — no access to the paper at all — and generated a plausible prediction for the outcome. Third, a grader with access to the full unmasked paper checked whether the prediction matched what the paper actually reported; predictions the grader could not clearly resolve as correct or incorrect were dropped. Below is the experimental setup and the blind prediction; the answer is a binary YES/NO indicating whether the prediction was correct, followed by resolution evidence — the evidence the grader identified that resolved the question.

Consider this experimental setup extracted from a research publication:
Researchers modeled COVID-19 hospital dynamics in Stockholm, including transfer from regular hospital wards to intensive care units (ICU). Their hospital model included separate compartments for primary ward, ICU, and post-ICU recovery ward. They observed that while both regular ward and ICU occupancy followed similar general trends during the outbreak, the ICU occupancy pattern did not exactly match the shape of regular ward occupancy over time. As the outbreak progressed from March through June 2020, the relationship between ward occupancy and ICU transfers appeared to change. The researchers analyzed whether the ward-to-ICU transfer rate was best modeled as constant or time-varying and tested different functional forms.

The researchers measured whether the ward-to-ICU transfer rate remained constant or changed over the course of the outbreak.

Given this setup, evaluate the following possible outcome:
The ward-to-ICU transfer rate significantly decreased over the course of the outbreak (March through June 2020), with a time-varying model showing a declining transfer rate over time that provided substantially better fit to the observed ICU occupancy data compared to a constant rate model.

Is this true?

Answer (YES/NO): NO